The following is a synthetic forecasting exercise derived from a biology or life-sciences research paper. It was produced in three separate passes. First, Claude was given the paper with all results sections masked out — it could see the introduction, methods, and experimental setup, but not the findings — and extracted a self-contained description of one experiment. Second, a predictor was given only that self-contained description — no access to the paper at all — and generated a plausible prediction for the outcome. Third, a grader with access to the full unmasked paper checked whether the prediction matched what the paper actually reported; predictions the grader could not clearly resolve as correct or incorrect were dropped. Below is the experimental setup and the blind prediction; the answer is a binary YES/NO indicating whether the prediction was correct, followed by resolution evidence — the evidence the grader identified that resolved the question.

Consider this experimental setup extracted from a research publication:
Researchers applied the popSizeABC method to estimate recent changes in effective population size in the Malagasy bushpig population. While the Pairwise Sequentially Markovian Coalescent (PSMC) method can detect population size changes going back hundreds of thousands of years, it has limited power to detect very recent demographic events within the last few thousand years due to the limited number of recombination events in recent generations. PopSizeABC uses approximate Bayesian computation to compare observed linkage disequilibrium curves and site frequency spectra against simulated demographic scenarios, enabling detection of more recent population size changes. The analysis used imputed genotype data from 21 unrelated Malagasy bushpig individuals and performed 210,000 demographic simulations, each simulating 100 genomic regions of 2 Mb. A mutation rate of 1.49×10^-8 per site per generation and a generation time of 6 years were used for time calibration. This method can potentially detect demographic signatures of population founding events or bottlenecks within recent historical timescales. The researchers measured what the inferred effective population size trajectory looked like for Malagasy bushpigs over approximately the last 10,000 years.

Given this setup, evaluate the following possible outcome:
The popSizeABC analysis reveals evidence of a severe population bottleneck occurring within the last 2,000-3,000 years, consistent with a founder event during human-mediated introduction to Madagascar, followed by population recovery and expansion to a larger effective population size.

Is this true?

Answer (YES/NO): NO